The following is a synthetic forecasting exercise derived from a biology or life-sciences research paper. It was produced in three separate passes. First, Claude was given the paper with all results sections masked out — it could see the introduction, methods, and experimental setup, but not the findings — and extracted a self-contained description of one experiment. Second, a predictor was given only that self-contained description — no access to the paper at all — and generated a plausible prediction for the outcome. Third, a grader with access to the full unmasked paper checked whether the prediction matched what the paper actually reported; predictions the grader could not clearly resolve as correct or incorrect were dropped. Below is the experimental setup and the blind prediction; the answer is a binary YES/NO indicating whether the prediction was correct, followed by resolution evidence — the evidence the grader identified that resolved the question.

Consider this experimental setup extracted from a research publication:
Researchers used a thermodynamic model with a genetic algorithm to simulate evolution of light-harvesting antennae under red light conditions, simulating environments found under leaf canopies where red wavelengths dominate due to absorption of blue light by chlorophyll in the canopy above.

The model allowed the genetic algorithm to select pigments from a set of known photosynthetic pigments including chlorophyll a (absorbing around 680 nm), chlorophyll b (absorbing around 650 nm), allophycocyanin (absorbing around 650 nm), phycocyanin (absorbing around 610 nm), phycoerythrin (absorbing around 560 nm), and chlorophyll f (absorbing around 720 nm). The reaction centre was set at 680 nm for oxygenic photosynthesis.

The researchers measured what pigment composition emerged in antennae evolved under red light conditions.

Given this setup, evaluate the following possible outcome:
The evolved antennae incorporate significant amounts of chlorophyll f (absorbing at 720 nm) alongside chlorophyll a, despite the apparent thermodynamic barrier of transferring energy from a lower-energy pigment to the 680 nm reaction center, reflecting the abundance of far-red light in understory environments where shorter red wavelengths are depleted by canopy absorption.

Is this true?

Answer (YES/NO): NO